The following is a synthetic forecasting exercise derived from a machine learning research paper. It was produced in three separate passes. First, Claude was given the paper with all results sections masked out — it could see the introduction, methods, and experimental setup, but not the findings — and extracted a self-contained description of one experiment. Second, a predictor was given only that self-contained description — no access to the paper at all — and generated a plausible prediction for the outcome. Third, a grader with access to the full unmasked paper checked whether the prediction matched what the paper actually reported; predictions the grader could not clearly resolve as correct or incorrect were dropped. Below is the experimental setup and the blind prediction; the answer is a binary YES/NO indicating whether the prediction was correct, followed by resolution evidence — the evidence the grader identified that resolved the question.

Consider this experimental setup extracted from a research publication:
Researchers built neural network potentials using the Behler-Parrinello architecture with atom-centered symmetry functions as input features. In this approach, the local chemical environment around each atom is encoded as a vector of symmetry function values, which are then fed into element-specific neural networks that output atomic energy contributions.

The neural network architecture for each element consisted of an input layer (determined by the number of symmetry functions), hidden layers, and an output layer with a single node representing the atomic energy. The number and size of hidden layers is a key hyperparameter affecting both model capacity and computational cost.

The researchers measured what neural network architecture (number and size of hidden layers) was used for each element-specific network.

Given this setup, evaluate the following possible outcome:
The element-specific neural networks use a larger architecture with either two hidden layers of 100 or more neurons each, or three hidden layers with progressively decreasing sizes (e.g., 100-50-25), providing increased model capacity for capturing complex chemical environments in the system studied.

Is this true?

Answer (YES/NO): NO